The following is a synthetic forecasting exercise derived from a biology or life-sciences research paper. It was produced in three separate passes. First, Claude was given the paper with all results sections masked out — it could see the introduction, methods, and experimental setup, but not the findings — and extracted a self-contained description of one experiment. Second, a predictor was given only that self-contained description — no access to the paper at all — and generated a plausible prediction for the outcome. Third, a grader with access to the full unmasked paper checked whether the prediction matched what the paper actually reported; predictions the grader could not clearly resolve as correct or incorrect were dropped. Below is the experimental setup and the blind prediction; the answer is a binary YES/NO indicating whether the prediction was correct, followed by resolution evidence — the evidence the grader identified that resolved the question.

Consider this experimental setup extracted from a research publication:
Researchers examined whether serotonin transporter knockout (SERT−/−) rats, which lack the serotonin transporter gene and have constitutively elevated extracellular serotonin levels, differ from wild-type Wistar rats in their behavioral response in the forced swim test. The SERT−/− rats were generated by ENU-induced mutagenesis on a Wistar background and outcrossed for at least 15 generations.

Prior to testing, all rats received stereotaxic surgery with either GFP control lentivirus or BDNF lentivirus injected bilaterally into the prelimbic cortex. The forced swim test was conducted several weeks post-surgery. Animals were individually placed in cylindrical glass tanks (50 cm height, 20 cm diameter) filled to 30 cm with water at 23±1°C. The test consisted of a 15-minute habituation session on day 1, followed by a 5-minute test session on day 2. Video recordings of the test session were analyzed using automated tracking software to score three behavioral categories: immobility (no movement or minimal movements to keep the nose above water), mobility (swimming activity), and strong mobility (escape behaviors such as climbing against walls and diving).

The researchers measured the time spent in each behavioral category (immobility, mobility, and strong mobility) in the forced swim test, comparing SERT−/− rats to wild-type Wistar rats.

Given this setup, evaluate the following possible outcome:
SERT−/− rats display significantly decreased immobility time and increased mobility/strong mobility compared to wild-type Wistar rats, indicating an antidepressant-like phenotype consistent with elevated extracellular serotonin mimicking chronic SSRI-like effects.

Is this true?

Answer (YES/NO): NO